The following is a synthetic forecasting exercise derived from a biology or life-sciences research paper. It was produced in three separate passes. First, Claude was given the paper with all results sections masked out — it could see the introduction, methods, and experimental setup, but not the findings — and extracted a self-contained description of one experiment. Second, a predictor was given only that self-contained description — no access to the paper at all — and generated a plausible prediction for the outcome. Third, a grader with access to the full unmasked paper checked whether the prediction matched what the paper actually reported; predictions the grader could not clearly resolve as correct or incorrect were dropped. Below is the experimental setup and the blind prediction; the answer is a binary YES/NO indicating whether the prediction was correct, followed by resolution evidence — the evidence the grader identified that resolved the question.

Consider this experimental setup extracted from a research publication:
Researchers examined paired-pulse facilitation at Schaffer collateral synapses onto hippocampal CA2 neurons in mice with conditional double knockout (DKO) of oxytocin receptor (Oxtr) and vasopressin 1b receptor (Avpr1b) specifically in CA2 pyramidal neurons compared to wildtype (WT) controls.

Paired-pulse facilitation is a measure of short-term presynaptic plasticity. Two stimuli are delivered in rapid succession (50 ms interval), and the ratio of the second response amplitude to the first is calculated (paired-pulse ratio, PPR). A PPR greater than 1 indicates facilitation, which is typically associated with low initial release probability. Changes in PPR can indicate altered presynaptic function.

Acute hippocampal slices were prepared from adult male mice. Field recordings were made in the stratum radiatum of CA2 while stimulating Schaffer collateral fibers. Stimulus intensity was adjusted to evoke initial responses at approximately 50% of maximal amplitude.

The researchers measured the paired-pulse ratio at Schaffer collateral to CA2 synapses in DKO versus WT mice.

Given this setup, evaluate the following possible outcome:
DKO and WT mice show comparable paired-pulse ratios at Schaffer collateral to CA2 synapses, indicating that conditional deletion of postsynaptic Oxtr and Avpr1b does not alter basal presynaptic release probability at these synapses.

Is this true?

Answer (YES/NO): NO